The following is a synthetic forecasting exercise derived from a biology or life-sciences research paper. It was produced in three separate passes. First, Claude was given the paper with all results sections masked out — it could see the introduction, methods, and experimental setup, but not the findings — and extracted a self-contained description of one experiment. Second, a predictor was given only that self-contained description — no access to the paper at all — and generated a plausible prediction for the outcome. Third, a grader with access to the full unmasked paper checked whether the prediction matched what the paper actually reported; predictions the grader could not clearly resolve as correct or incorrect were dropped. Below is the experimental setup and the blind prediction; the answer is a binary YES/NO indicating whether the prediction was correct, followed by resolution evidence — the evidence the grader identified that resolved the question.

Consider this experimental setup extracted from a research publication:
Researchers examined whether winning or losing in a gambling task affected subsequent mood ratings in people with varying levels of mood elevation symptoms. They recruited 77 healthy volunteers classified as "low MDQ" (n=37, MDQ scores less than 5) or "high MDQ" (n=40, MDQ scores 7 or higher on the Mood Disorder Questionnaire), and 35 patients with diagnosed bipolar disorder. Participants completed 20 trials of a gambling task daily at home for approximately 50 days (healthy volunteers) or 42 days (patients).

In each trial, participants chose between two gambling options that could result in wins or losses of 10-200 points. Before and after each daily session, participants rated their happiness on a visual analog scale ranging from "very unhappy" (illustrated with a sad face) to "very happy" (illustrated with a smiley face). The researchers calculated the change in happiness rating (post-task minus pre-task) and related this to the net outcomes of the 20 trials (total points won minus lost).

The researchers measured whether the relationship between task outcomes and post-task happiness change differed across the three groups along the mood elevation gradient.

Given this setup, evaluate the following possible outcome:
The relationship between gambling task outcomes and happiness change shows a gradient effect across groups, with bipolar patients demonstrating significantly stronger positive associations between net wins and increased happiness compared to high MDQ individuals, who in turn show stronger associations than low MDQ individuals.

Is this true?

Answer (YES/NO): NO